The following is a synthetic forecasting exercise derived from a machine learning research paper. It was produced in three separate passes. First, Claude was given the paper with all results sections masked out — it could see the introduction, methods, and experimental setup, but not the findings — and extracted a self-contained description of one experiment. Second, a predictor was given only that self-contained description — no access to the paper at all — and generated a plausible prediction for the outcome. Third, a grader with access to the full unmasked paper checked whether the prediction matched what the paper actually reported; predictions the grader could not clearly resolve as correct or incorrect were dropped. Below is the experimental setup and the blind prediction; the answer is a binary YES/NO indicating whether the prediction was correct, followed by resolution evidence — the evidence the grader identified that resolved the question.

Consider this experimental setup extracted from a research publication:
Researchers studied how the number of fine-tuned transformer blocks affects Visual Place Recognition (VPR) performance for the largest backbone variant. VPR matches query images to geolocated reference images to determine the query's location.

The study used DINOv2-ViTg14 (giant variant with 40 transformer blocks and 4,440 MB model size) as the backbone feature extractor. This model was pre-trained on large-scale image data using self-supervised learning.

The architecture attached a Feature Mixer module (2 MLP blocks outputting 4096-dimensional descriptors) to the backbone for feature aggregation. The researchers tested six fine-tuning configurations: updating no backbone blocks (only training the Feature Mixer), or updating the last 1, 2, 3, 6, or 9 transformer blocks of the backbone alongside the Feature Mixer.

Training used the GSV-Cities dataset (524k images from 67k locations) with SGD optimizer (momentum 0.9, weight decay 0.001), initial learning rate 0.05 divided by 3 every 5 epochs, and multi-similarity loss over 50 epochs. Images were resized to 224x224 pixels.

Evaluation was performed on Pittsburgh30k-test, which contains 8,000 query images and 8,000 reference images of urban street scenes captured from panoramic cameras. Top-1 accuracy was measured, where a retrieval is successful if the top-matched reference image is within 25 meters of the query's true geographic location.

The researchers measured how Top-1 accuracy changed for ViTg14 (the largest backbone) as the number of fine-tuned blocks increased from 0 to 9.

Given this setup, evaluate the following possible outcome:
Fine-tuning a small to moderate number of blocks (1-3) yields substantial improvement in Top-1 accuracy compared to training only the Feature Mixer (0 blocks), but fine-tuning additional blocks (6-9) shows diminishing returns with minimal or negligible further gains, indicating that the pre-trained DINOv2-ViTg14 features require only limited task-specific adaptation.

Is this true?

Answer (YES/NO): NO